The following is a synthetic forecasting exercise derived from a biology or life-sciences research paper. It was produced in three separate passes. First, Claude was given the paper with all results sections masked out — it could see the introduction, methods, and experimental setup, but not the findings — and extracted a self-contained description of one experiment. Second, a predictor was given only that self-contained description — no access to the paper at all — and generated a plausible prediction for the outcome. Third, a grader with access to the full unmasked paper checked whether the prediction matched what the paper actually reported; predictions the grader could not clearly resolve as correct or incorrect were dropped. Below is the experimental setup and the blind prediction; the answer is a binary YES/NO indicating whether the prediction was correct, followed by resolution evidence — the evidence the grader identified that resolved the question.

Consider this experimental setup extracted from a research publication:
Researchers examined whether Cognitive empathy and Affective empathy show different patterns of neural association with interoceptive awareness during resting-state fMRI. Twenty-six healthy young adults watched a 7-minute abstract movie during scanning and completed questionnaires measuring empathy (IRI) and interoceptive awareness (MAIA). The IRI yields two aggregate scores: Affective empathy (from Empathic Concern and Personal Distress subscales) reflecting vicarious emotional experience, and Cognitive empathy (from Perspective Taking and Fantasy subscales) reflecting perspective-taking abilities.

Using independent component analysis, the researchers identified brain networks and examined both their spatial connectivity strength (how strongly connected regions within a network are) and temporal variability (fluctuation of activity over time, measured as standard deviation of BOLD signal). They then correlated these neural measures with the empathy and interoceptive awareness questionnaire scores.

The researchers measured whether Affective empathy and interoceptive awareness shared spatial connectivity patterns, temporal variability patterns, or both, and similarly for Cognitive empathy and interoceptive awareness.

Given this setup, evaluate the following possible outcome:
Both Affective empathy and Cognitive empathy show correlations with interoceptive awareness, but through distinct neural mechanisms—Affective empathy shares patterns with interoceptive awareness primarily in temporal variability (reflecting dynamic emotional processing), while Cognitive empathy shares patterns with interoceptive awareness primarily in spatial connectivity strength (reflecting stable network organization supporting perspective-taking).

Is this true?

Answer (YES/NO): NO